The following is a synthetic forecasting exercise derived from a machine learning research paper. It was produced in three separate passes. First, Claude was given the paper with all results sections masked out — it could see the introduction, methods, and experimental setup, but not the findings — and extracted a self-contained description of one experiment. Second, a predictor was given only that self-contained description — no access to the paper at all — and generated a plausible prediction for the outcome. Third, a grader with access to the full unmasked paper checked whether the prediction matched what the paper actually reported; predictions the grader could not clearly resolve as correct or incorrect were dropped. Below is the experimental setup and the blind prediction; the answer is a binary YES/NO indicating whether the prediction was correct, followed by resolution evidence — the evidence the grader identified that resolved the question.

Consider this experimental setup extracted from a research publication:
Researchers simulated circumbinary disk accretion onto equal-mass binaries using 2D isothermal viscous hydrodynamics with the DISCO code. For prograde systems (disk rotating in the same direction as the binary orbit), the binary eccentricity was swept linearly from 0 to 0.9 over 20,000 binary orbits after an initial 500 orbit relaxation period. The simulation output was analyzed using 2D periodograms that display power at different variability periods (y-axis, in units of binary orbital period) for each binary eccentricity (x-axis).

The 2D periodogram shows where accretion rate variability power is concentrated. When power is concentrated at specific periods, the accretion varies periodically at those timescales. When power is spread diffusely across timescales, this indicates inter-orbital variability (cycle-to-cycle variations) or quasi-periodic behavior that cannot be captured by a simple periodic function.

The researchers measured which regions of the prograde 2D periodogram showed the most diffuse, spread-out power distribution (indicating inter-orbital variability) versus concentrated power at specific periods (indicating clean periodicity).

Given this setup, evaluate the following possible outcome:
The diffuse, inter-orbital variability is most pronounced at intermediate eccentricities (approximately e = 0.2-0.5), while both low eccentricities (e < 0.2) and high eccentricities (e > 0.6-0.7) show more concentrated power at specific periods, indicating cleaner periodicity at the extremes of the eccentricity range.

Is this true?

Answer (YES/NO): NO